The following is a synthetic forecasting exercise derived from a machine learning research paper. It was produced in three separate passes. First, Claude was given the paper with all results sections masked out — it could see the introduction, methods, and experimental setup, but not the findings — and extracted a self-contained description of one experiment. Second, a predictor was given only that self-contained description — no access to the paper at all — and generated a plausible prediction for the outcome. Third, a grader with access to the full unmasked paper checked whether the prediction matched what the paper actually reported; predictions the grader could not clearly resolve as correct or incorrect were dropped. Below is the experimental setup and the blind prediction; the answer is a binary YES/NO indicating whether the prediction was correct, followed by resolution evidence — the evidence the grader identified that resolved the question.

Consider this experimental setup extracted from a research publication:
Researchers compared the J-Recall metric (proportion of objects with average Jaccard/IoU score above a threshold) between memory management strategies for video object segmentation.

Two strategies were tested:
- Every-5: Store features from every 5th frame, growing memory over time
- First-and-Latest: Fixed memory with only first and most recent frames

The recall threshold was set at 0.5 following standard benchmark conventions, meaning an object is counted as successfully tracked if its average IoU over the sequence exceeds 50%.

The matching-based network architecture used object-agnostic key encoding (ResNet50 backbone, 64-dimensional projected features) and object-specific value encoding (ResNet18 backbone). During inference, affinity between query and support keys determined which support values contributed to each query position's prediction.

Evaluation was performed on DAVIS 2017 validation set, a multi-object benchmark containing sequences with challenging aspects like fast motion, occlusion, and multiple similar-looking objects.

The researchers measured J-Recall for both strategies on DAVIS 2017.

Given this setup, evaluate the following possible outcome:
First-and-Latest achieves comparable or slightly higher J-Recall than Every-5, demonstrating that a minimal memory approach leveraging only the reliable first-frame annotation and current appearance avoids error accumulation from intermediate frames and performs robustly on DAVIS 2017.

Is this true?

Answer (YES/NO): NO